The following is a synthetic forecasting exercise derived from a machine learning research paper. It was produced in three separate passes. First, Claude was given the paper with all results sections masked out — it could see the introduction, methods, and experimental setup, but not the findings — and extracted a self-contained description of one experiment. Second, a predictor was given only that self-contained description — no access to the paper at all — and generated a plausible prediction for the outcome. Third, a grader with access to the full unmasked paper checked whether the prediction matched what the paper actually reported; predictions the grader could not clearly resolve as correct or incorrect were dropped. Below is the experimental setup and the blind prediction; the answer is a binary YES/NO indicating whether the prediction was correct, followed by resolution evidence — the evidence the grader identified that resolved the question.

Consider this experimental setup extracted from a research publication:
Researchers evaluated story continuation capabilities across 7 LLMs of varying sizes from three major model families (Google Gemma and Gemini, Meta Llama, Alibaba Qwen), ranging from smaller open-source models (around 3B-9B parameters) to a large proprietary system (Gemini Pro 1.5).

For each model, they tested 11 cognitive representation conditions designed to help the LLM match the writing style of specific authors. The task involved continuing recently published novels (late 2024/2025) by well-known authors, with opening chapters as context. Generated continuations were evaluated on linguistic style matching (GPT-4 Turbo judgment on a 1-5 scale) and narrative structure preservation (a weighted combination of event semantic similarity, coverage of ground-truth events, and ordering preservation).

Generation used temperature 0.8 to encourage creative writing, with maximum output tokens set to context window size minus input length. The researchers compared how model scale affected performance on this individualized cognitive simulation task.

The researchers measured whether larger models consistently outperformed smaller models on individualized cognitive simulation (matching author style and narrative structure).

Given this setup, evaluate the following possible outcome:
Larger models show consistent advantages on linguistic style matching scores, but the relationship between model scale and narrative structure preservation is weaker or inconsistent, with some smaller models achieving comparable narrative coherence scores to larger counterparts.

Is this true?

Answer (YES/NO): YES